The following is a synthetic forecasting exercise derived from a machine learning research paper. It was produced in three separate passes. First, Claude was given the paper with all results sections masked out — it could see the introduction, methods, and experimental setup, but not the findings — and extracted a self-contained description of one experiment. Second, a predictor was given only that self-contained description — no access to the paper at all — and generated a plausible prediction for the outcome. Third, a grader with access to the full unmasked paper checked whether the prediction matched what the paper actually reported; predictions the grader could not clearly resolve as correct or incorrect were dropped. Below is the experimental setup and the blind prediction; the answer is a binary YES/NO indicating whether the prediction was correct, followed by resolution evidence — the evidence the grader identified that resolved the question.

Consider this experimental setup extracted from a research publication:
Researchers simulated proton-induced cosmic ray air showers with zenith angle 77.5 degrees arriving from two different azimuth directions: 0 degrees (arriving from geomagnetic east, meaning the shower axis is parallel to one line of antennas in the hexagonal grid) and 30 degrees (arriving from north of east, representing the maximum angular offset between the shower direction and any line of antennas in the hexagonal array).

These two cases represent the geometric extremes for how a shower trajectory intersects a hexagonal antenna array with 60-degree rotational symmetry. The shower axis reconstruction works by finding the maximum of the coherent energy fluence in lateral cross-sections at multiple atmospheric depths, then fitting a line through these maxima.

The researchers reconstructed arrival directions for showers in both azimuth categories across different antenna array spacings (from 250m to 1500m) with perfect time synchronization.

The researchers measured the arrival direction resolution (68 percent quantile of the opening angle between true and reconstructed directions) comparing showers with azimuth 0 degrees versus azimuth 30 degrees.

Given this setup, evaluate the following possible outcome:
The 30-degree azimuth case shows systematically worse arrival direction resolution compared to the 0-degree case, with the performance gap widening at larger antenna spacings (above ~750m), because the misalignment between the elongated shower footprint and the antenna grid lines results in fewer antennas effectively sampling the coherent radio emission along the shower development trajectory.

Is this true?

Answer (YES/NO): NO